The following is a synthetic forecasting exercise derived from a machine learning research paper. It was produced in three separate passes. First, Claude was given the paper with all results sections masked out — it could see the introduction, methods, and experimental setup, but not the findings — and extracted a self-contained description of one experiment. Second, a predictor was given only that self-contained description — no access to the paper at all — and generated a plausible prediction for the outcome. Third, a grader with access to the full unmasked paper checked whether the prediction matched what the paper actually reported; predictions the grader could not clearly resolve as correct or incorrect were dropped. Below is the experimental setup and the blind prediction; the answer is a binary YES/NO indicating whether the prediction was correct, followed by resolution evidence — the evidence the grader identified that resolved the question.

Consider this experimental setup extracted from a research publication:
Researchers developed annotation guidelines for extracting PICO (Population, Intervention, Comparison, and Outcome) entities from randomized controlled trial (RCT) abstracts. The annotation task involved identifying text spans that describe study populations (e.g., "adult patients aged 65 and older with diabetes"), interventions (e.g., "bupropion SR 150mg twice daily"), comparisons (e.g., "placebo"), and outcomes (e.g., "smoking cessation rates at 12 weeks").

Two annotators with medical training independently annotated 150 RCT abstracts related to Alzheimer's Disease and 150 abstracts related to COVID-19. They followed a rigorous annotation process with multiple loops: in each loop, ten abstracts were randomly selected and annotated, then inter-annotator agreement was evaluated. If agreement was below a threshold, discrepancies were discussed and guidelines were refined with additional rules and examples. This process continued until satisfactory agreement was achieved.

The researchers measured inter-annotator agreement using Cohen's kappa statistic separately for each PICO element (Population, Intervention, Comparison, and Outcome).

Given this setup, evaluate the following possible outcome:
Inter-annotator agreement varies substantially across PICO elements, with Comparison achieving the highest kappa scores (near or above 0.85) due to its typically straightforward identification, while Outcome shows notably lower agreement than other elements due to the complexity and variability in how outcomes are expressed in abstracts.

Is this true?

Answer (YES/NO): NO